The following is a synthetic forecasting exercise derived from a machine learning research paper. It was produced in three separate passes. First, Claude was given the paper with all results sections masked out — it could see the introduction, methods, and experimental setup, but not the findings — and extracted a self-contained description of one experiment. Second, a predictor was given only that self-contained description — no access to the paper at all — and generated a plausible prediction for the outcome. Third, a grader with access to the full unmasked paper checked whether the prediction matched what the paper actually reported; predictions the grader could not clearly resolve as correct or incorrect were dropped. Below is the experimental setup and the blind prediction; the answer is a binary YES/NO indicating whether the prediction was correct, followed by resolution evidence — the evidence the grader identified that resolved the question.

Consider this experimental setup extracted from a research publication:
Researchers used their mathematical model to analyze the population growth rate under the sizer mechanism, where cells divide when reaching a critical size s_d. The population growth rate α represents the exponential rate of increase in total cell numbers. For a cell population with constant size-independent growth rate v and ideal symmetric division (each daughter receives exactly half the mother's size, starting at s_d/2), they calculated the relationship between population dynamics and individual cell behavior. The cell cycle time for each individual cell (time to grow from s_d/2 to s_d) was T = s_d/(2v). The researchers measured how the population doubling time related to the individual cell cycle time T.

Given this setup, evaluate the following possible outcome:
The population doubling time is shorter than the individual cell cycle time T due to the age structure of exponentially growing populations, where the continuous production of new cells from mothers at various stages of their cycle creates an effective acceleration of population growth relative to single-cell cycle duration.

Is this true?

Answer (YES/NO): NO